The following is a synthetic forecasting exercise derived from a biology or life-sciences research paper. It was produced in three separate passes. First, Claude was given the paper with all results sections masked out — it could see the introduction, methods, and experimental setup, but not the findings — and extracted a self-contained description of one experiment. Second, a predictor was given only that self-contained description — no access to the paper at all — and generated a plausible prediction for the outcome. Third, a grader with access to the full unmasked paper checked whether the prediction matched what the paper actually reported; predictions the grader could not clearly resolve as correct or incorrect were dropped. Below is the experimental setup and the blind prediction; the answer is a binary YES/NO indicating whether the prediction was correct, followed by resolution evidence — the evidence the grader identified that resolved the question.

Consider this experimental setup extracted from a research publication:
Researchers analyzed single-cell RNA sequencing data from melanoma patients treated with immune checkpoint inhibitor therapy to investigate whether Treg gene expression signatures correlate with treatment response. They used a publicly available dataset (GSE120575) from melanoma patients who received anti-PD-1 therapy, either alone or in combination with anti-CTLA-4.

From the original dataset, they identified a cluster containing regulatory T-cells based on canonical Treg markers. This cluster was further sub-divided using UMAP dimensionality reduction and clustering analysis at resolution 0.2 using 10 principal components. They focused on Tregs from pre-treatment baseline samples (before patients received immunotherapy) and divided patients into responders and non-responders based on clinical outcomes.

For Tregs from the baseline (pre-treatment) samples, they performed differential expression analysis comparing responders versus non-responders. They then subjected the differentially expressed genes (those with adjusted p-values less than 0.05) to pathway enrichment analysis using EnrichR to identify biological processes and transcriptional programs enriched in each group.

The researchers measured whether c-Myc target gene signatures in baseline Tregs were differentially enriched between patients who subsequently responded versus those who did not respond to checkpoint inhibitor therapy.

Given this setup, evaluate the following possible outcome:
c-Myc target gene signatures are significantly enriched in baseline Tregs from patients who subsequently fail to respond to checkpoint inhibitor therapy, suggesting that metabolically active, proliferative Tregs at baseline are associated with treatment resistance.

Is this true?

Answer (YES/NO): YES